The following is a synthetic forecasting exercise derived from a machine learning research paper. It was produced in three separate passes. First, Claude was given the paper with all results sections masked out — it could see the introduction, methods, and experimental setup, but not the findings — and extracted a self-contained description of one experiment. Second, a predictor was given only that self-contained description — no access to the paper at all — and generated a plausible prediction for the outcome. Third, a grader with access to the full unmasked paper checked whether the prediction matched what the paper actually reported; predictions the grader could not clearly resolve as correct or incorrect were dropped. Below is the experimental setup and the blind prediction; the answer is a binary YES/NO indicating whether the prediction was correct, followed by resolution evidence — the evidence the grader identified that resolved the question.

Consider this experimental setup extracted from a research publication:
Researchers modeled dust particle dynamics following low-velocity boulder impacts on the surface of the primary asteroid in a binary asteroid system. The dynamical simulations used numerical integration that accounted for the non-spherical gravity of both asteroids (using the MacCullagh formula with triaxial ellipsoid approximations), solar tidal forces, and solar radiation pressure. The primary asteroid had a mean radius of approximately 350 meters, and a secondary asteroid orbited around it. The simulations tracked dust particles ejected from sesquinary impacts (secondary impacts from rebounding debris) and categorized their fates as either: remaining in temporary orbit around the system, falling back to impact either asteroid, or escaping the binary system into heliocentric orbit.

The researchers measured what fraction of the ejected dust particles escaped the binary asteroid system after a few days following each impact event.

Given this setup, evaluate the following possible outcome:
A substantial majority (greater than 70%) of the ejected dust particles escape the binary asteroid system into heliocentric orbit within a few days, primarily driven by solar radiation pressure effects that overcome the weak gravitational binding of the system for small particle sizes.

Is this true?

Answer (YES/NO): NO